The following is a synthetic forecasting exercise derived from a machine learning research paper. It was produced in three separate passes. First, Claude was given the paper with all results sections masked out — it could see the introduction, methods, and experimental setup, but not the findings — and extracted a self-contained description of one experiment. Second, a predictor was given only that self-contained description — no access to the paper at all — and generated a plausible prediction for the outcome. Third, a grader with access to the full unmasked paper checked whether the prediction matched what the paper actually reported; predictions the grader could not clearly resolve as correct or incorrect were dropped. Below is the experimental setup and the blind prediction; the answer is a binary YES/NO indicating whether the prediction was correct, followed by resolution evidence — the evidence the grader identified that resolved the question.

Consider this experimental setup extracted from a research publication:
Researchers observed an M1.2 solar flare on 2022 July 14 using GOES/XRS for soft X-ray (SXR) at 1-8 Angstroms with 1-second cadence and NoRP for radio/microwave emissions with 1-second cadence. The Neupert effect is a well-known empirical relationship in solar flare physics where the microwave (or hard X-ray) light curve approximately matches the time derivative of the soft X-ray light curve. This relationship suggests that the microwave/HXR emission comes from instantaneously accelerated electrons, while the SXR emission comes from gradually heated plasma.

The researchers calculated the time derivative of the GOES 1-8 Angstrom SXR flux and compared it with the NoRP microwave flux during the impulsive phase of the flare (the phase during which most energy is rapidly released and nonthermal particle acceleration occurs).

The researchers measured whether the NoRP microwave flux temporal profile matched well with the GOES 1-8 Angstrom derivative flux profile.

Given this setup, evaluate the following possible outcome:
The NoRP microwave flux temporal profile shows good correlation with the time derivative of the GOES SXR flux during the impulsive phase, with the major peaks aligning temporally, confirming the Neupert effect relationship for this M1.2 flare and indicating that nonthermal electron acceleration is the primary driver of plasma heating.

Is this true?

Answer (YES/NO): YES